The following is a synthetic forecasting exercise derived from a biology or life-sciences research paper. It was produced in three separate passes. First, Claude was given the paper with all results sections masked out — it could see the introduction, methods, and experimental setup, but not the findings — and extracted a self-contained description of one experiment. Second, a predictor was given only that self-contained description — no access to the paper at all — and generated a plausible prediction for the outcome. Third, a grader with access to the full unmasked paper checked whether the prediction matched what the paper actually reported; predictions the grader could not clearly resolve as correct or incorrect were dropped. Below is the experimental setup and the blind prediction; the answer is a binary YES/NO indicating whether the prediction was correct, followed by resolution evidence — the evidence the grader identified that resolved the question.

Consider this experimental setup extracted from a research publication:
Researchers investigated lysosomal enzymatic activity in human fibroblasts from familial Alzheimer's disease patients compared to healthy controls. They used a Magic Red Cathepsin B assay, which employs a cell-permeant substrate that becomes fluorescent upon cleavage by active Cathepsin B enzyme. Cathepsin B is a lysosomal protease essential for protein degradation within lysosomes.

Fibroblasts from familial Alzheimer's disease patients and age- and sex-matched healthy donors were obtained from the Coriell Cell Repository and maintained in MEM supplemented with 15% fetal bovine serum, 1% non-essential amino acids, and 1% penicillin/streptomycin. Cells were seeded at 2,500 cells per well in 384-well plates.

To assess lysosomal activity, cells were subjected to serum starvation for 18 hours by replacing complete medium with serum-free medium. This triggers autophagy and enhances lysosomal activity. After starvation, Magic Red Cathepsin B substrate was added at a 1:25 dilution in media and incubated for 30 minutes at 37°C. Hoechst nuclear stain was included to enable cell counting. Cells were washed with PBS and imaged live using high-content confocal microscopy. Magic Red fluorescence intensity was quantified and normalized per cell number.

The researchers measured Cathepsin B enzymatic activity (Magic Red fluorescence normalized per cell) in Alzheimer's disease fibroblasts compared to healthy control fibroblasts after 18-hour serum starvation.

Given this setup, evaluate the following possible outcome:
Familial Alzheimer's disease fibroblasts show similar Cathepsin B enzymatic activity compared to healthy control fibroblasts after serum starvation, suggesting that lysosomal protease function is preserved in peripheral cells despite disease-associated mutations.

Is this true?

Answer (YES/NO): NO